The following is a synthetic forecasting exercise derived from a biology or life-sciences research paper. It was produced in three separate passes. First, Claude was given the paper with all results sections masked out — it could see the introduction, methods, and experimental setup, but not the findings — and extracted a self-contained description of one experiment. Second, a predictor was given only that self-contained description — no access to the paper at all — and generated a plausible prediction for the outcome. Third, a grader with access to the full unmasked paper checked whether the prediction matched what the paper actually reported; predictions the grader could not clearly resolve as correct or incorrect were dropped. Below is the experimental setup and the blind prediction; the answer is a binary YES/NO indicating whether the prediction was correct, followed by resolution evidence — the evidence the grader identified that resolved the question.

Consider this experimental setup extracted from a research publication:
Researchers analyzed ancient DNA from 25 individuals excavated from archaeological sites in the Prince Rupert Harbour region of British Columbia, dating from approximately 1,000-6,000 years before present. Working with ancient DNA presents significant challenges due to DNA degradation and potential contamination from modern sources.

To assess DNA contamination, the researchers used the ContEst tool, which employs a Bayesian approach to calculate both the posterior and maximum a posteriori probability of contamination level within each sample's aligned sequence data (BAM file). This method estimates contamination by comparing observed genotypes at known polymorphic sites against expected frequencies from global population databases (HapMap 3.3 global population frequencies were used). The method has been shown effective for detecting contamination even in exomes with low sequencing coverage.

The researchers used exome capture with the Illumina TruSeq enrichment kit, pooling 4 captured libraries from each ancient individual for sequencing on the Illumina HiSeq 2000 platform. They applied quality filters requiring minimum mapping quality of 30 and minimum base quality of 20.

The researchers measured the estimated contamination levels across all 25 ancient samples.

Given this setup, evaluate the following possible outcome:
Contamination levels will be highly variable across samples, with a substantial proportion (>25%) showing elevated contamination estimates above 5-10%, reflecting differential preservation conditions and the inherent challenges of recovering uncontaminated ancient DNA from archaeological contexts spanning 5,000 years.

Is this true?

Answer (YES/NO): NO